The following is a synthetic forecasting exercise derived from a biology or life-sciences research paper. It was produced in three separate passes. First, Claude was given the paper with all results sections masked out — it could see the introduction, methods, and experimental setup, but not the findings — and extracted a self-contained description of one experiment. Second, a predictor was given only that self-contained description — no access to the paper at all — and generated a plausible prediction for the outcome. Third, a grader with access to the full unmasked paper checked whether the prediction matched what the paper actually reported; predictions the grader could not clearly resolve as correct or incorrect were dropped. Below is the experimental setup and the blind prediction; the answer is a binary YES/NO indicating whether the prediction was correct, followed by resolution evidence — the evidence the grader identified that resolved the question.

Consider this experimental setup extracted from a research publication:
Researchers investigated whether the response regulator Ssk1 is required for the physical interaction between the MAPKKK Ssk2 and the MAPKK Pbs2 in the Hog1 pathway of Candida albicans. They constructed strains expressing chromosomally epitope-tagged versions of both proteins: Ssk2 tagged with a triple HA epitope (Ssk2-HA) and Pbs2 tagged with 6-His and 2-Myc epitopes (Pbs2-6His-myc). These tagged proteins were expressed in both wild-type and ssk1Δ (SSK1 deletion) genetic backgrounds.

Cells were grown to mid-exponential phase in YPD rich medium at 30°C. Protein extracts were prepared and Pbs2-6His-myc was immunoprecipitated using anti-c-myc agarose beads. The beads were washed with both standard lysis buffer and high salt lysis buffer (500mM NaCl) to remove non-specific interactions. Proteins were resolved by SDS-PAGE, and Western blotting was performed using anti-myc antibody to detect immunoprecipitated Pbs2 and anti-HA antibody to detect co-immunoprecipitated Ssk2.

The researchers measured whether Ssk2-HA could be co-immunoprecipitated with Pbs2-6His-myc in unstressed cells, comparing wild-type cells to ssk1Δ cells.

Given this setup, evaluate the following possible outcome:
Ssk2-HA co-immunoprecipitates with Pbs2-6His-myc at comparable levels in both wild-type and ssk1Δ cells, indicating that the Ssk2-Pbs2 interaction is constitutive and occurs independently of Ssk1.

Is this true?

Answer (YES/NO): NO